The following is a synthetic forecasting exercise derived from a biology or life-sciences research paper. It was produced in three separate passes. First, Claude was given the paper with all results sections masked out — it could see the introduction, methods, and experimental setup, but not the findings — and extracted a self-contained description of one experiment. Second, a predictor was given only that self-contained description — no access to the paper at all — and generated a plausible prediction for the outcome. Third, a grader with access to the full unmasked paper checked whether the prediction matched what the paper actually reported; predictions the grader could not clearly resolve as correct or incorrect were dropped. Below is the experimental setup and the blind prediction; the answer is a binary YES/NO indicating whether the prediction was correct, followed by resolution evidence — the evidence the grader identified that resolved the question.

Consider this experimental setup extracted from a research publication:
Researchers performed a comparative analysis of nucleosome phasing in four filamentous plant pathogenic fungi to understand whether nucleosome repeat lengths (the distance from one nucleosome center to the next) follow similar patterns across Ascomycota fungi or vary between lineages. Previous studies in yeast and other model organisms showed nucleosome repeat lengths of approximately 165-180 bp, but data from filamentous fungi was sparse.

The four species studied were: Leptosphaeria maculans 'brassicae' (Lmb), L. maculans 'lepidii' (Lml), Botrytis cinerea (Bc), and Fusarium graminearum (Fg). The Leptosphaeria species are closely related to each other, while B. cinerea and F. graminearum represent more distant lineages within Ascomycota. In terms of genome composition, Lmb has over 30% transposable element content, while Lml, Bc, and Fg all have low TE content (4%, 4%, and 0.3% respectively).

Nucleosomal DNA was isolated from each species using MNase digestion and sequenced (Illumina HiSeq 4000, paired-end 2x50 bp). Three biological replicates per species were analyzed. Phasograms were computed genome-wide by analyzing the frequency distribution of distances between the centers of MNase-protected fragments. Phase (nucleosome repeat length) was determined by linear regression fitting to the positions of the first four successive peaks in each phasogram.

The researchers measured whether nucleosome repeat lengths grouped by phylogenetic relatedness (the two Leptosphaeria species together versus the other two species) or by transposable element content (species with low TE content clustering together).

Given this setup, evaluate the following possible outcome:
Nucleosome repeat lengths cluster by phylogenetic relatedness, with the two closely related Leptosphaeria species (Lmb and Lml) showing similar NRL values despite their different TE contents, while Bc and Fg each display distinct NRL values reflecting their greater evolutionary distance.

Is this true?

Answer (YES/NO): NO